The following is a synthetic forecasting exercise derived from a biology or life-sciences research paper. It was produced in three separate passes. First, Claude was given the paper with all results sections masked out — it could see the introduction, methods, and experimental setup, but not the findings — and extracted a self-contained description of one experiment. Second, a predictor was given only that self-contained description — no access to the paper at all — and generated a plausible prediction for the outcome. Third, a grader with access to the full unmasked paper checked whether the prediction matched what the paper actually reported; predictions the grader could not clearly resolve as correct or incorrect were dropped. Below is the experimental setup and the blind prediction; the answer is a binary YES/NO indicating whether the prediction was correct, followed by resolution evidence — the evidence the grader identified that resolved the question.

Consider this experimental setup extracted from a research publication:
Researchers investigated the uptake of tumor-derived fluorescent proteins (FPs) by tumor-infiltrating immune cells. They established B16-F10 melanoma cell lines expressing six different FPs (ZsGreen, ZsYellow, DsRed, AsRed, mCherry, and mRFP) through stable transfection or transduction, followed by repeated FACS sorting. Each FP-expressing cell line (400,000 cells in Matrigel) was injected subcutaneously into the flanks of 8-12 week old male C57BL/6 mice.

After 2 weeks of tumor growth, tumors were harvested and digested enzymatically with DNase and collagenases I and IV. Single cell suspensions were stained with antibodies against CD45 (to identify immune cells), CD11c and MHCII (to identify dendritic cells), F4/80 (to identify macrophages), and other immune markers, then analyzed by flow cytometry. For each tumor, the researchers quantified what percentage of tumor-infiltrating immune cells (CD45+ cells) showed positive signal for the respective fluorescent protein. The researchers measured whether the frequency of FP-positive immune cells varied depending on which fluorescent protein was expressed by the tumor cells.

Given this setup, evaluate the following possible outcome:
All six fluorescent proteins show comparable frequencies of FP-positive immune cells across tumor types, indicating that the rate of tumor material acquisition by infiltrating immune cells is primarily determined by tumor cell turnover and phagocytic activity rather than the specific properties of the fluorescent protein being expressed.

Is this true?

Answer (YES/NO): NO